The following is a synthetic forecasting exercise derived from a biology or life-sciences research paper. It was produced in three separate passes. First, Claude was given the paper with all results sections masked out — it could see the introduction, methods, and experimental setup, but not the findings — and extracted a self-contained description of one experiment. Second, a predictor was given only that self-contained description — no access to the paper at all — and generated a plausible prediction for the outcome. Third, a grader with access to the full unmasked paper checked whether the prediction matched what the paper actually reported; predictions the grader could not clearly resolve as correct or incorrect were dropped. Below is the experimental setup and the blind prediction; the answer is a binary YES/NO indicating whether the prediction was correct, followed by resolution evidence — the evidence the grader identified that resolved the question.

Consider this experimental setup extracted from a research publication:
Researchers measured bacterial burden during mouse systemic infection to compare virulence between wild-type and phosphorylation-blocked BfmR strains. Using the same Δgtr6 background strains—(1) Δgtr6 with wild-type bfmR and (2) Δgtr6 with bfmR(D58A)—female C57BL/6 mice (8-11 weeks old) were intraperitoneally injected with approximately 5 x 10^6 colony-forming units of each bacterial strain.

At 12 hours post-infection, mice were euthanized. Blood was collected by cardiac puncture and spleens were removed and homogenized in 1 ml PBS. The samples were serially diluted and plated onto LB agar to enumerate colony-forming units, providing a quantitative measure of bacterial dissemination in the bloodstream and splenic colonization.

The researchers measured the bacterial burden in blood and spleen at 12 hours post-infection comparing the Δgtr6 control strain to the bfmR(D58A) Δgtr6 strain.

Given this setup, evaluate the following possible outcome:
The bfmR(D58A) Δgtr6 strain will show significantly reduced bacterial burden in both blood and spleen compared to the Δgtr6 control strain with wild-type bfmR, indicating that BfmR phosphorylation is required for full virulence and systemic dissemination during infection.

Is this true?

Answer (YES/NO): YES